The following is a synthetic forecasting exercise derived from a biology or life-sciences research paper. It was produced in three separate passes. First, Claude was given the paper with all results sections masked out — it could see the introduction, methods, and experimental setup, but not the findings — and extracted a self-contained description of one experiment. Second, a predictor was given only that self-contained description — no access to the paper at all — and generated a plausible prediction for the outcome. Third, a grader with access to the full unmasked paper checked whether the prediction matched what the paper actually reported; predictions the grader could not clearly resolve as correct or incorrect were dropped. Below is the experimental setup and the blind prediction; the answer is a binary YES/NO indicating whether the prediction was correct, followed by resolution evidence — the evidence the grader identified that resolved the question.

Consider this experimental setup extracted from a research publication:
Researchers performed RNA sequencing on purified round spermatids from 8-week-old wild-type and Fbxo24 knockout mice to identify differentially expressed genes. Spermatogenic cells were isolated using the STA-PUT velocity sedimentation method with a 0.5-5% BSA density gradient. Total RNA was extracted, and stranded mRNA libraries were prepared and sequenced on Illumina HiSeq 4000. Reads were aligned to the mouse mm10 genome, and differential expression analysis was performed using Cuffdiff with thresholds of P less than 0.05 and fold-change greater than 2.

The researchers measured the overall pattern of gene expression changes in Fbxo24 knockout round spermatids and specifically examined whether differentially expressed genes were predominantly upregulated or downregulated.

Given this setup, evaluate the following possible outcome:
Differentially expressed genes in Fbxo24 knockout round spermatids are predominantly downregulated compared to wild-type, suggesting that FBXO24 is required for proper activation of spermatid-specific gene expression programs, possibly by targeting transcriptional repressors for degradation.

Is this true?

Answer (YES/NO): NO